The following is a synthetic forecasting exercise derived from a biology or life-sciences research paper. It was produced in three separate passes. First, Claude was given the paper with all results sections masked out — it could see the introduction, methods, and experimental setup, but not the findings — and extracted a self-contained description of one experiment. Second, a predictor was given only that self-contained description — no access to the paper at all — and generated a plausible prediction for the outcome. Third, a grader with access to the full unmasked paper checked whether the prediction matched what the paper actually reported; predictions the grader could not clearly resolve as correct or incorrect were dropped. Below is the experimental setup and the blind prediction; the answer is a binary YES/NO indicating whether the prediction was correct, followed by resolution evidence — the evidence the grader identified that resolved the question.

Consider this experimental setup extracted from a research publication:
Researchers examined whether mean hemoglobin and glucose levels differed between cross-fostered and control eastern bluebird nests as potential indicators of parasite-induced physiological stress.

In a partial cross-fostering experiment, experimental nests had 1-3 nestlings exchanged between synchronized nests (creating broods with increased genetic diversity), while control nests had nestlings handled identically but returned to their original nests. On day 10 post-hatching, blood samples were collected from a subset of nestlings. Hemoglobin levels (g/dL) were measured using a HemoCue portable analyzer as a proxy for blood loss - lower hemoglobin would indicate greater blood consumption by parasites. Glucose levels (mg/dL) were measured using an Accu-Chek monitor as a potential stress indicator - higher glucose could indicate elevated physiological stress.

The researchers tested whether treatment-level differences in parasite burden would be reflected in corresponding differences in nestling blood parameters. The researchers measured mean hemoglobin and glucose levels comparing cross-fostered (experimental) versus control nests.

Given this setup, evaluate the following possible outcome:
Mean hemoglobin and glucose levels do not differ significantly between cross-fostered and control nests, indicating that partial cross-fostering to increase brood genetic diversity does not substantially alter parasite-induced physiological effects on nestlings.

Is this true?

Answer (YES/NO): YES